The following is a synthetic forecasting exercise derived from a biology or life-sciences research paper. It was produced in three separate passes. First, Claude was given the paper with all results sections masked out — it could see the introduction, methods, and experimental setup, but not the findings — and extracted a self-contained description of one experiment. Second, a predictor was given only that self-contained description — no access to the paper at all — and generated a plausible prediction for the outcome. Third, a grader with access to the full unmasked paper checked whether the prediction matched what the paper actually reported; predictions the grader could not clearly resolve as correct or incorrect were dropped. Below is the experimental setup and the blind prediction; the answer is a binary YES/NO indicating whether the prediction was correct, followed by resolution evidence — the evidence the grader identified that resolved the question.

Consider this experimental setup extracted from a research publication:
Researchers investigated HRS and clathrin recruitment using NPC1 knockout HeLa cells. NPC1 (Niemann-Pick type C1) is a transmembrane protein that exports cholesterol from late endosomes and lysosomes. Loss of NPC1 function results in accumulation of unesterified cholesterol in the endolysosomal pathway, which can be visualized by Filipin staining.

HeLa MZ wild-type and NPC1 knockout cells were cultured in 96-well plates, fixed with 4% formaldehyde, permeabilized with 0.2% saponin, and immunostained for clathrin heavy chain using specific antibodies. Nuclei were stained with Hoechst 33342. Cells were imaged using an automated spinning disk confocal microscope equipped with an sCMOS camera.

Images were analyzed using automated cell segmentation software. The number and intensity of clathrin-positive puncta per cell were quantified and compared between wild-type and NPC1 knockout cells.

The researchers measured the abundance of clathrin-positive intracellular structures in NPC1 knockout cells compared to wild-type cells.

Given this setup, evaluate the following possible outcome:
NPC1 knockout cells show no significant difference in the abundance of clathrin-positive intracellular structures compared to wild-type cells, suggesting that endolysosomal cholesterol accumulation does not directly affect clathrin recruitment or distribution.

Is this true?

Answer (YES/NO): NO